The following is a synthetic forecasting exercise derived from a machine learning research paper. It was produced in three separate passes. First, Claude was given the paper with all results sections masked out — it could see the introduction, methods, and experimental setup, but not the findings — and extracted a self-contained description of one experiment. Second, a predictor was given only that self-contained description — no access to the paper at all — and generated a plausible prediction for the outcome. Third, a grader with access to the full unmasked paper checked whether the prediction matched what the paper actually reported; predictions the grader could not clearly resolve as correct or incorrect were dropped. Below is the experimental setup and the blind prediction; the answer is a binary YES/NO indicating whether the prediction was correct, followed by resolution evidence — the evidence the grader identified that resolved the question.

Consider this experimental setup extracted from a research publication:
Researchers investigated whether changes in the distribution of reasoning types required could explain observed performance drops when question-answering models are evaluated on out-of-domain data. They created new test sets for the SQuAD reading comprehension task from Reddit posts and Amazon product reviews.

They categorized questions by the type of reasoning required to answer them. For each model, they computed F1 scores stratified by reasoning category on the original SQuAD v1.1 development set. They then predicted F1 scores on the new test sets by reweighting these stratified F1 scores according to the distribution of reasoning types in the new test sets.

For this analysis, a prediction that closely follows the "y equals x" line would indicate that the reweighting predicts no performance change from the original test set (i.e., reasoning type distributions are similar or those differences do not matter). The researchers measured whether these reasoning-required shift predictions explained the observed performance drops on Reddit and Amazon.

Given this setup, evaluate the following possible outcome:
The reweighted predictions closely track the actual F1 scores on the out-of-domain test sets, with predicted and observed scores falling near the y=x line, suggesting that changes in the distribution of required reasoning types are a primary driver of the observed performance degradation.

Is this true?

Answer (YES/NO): NO